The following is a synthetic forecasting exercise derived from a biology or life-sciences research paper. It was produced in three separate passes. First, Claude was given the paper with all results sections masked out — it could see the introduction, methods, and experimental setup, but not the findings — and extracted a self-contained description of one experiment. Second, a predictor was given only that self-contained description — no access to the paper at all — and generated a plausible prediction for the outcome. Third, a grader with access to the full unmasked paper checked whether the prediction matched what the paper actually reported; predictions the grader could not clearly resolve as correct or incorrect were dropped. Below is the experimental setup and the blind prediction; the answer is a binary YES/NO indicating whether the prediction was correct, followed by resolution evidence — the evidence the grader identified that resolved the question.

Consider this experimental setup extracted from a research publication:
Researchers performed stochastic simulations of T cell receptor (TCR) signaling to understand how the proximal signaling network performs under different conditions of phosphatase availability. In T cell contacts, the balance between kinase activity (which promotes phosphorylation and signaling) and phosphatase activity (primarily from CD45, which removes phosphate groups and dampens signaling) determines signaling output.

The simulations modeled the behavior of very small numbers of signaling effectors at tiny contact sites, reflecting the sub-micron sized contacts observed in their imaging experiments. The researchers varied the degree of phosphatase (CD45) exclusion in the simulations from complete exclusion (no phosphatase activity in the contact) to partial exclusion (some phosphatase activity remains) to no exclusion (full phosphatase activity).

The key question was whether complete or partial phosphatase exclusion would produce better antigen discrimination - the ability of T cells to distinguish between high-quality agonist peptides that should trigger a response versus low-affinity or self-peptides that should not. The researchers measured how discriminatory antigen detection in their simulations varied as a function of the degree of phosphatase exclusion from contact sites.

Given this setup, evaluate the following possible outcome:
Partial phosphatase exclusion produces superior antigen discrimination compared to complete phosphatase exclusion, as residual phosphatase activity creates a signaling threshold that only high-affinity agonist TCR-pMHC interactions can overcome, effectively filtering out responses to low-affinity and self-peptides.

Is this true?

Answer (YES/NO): YES